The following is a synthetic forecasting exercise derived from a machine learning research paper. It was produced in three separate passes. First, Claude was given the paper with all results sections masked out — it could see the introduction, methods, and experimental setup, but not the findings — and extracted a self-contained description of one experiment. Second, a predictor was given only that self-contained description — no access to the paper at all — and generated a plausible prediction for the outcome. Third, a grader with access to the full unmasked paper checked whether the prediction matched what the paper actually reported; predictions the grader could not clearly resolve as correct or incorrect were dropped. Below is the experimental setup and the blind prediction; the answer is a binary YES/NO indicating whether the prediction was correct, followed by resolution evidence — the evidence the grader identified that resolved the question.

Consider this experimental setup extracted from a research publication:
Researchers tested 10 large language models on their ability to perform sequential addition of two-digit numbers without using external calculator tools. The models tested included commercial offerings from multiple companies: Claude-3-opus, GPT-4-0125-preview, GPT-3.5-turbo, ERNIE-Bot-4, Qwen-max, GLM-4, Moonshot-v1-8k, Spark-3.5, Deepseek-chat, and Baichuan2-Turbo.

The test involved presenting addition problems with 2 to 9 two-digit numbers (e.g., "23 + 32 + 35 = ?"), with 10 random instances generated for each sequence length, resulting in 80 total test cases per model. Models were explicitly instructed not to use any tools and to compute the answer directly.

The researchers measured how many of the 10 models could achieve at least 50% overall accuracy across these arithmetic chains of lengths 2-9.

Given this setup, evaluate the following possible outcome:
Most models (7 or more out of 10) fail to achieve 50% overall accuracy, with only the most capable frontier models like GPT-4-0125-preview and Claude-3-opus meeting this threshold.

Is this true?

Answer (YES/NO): NO